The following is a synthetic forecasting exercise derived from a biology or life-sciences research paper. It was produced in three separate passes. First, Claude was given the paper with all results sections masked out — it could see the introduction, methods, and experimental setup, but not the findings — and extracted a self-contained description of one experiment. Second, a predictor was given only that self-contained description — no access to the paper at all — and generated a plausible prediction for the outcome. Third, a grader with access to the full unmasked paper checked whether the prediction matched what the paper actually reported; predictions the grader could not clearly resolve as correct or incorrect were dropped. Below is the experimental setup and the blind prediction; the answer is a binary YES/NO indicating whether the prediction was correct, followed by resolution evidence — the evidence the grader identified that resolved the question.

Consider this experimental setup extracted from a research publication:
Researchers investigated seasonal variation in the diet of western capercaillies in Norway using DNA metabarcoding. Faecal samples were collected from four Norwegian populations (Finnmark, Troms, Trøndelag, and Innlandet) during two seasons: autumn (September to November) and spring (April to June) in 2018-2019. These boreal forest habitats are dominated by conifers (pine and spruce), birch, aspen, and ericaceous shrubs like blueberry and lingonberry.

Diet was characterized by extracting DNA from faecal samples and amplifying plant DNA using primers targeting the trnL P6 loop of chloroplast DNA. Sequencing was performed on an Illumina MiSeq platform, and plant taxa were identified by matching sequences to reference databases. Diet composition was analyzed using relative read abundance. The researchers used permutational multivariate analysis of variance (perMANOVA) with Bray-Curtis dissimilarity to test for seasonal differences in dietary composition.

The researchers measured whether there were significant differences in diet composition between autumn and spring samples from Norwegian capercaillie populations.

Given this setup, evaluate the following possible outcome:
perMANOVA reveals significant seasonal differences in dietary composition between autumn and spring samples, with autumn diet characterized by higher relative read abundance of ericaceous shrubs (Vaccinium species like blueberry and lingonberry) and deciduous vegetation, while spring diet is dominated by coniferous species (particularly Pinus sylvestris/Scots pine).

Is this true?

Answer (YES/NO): NO